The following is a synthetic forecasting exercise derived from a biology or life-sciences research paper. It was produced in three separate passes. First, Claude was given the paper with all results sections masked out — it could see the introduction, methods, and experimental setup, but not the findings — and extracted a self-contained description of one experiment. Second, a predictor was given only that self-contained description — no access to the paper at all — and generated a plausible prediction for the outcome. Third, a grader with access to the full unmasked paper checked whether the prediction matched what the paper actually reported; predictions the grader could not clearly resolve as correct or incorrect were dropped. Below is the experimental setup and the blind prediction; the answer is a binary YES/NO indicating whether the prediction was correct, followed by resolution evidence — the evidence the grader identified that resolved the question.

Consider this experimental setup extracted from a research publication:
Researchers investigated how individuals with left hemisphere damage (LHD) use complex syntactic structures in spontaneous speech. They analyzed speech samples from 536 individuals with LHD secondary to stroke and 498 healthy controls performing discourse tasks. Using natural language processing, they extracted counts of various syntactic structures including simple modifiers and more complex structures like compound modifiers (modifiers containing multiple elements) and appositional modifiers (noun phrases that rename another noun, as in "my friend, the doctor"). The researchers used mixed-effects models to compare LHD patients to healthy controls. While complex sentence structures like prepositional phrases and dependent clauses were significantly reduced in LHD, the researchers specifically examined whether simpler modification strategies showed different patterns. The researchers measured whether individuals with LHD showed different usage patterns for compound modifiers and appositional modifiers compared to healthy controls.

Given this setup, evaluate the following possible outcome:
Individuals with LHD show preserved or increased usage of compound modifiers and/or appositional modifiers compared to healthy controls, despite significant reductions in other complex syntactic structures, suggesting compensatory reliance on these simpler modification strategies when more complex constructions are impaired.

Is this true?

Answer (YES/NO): YES